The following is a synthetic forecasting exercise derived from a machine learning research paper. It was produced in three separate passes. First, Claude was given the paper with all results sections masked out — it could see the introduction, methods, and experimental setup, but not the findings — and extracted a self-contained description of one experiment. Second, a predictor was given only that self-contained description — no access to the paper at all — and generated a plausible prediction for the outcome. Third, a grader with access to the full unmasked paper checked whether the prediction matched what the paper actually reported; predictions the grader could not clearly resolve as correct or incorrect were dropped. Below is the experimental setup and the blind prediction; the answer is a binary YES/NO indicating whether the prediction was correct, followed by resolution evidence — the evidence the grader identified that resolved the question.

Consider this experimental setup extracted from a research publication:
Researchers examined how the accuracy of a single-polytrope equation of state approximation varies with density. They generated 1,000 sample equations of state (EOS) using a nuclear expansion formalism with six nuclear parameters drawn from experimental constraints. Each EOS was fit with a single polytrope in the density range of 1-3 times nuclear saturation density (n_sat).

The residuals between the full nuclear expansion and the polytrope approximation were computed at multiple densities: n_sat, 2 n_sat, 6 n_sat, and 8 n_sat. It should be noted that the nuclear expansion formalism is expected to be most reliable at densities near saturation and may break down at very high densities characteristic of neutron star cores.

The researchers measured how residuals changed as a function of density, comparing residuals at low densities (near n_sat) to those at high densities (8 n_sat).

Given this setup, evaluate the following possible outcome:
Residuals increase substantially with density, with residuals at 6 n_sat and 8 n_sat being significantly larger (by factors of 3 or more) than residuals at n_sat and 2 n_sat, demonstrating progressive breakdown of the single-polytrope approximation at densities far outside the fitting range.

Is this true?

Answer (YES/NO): YES